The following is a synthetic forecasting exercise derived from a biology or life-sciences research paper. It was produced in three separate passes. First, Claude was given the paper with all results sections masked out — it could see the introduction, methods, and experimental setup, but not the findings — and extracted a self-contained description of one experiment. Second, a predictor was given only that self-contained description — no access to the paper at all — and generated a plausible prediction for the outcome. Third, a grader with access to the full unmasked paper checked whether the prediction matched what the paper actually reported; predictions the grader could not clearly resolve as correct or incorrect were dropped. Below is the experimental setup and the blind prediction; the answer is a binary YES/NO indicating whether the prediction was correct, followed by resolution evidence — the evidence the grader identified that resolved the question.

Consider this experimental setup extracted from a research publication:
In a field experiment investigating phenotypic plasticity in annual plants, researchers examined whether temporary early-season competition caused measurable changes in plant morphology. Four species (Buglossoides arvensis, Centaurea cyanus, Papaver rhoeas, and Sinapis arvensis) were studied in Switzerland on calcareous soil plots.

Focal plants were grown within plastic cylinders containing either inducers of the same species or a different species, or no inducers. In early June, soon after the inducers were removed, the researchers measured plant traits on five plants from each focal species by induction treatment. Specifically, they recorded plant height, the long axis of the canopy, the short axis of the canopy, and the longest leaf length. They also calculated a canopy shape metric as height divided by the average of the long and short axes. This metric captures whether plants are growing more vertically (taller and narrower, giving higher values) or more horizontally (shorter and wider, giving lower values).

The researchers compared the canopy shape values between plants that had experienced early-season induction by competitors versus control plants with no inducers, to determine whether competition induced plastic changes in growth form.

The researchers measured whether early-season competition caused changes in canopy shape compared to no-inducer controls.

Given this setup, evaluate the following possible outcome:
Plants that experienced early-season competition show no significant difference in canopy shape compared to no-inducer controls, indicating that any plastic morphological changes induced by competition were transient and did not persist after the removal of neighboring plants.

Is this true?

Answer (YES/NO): NO